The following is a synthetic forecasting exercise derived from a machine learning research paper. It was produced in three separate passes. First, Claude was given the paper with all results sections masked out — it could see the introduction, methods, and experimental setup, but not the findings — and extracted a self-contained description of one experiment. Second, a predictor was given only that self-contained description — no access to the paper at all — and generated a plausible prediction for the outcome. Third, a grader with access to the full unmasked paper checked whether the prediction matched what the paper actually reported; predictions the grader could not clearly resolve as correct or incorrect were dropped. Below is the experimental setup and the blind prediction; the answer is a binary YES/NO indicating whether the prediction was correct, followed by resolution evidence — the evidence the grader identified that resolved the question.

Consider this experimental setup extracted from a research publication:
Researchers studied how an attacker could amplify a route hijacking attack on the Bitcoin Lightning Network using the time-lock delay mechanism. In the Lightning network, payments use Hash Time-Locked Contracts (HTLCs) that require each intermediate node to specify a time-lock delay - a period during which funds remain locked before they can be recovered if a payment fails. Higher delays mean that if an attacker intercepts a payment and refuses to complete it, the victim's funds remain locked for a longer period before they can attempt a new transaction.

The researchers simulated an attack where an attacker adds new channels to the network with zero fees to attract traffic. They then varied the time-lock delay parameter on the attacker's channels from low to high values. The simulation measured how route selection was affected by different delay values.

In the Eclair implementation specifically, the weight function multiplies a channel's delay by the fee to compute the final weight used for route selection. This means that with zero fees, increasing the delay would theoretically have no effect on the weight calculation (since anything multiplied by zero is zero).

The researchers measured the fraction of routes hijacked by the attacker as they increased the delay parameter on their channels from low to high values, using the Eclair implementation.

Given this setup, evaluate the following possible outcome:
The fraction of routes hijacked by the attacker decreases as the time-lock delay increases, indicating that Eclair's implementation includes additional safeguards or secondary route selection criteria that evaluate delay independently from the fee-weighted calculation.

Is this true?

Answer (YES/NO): NO